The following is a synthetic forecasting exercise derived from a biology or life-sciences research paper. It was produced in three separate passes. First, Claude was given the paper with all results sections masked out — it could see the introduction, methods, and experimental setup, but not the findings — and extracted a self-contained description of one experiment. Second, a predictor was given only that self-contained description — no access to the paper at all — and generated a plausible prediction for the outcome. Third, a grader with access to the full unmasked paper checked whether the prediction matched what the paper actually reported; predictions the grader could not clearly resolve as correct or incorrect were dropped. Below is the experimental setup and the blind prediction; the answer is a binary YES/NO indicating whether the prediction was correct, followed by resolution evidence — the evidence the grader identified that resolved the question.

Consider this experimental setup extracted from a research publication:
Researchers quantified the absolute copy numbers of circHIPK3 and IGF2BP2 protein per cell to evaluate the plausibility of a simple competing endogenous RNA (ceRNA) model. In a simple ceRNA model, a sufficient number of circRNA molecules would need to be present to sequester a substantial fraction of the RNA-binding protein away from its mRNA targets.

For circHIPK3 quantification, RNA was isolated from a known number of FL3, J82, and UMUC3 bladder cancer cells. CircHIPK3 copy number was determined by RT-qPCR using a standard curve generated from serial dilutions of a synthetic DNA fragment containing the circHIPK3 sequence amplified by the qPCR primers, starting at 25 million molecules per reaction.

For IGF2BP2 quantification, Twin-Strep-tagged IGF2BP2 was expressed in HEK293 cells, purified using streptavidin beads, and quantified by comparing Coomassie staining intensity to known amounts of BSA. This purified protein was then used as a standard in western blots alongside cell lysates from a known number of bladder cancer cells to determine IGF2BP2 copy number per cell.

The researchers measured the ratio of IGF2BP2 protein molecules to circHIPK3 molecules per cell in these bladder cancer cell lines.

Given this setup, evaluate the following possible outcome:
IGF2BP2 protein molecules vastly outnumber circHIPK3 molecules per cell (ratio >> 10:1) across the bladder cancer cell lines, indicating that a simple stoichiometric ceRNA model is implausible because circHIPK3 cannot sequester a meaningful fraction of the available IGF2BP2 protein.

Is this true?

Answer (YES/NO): YES